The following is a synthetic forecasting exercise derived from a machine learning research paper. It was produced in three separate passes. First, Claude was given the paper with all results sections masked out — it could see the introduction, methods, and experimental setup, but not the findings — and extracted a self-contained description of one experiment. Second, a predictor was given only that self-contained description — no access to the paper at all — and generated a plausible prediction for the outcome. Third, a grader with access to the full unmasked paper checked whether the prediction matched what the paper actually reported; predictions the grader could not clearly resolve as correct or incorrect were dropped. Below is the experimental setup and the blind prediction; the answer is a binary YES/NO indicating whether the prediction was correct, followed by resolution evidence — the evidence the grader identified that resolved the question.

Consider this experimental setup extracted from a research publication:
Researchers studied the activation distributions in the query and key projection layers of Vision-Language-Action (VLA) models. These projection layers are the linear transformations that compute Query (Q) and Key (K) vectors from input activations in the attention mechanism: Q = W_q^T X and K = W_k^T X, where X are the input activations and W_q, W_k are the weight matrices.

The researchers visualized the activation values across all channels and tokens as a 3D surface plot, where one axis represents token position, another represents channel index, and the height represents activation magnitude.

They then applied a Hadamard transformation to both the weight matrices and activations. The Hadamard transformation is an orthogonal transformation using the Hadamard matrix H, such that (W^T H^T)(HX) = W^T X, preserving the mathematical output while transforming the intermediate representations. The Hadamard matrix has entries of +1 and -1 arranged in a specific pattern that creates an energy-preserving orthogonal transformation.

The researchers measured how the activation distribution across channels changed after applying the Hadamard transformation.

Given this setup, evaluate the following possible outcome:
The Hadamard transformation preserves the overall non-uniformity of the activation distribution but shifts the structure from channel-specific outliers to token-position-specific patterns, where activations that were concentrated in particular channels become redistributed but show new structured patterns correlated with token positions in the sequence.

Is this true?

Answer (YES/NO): NO